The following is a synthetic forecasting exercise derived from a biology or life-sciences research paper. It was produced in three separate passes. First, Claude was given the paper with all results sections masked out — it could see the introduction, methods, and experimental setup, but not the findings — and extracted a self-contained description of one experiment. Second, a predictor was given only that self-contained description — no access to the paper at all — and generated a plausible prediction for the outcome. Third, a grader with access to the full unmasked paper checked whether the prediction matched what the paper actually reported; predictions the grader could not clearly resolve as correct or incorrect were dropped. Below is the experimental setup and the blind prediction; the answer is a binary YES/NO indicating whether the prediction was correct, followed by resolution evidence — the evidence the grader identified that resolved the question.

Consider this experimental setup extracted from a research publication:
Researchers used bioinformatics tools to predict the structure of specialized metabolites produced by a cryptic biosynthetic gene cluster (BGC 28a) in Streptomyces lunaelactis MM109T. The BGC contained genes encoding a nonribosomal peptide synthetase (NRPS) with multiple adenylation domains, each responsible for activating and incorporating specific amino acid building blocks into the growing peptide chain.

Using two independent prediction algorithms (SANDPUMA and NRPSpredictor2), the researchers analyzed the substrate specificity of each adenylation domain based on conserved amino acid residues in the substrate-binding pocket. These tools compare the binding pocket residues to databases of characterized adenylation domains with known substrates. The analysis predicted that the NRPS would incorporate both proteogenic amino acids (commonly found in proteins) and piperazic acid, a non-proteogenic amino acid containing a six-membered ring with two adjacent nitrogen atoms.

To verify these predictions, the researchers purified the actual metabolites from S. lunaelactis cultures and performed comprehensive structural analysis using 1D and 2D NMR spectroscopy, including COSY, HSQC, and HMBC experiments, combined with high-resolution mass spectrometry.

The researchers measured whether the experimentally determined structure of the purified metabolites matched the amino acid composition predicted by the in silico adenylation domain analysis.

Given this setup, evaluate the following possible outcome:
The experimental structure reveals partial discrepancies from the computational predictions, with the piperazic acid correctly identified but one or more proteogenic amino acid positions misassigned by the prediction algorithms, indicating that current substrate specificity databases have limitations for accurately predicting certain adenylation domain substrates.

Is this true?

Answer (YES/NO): NO